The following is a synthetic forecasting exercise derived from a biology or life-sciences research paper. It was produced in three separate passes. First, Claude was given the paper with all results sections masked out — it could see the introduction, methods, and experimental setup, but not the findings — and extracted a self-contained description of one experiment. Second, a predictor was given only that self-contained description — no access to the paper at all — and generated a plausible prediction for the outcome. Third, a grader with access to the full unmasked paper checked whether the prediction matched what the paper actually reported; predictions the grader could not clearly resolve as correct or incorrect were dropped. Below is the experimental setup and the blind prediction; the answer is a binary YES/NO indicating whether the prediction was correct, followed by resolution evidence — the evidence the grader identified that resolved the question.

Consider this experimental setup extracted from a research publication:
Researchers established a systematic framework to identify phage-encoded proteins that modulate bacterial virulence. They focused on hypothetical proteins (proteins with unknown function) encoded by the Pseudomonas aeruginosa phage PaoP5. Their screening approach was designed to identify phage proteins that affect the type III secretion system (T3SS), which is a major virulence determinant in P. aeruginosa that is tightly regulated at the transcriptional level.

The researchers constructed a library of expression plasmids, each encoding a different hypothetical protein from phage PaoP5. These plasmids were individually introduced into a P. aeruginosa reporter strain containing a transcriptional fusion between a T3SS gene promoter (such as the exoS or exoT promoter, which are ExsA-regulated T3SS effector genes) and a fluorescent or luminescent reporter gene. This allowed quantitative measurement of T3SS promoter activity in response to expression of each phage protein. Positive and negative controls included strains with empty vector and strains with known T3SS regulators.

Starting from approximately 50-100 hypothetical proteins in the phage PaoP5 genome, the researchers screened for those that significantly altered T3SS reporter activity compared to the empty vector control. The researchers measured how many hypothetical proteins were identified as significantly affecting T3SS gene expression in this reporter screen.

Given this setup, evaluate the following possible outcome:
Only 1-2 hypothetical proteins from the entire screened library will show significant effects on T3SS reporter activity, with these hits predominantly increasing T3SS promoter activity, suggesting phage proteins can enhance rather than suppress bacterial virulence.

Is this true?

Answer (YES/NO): NO